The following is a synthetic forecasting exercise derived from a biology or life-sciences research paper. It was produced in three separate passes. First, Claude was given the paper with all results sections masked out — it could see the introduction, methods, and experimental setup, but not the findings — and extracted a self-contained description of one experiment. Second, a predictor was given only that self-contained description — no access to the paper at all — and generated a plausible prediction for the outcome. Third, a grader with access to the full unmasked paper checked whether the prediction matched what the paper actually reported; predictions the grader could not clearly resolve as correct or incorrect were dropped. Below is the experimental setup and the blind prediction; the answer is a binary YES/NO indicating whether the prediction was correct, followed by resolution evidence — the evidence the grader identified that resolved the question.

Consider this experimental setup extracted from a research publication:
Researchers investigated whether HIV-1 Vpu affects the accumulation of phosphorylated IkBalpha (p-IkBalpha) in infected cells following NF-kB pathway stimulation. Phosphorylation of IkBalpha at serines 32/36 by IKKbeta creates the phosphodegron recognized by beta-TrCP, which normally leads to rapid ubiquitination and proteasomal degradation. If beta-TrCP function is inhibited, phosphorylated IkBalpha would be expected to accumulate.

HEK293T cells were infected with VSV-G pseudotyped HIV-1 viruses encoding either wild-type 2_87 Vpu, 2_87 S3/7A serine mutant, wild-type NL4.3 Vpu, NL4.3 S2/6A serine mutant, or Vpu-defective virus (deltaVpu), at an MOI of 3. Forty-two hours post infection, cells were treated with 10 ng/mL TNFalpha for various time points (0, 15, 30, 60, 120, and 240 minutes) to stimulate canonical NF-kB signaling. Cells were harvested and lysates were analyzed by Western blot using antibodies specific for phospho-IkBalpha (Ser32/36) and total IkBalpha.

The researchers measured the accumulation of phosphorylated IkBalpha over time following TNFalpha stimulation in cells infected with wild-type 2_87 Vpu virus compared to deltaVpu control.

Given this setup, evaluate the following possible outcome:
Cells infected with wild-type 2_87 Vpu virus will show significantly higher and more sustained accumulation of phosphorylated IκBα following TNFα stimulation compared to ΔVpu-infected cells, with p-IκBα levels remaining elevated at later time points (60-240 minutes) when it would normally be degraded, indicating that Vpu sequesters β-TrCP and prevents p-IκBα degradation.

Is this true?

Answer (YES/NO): YES